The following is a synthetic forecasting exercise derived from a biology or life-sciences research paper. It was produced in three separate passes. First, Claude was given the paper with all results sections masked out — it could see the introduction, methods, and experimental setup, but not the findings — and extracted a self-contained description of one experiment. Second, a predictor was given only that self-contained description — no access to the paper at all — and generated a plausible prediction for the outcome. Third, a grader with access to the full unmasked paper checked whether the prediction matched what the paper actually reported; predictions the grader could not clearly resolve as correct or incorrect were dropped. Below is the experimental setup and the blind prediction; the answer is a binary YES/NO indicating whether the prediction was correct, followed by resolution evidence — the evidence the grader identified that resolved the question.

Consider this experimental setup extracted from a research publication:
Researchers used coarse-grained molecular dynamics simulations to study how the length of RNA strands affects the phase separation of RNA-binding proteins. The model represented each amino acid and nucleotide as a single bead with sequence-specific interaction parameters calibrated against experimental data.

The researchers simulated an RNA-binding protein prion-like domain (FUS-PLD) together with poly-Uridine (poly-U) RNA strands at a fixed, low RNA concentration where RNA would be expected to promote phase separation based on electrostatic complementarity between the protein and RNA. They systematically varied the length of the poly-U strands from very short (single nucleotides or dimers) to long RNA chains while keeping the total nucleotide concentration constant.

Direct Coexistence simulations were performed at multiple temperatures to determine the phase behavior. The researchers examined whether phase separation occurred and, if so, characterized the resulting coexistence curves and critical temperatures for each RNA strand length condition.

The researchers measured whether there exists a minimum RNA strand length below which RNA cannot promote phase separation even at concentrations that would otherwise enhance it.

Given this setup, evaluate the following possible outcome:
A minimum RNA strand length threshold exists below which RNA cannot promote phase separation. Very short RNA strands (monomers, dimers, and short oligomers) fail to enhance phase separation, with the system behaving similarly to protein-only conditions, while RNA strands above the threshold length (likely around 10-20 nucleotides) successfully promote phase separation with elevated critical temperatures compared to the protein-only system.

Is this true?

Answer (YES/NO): NO